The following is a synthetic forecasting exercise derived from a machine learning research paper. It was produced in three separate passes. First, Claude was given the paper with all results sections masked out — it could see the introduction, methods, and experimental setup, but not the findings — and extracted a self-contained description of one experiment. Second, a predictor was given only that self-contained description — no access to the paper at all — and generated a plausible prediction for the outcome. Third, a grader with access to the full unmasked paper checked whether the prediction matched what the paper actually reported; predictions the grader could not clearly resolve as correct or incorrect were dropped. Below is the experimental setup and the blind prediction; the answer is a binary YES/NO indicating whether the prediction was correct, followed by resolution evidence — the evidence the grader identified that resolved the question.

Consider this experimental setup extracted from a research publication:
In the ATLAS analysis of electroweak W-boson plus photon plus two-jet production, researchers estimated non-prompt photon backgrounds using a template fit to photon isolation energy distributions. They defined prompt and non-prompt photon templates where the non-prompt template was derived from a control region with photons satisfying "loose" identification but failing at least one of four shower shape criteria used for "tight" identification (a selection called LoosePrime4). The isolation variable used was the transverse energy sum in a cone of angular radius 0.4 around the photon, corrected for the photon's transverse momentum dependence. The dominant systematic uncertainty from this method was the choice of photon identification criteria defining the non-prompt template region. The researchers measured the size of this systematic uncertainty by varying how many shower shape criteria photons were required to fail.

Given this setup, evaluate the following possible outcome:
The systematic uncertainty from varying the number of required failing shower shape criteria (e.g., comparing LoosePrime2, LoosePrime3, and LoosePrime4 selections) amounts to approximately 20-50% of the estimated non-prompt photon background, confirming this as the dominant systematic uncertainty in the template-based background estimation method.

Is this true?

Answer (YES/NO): NO